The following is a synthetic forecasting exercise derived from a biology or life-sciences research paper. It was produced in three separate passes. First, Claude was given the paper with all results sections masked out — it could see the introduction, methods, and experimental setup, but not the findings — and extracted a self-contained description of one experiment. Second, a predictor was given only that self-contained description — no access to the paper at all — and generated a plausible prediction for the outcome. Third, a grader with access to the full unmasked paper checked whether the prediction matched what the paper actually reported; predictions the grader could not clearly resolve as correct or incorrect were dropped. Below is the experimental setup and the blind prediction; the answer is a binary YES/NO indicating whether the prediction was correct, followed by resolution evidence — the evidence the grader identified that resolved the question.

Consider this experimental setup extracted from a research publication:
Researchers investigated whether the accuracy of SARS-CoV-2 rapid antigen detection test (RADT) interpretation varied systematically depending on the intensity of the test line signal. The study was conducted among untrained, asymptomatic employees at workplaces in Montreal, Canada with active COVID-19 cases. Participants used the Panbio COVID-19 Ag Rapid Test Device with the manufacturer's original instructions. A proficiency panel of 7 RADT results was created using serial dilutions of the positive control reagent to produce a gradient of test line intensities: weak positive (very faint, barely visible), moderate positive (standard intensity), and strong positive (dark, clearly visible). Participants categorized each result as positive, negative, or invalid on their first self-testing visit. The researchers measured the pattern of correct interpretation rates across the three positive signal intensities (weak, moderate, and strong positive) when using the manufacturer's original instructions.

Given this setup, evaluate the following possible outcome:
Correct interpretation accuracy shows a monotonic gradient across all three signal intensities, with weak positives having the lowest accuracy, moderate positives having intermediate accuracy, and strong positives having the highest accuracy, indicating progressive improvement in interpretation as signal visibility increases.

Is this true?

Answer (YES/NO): YES